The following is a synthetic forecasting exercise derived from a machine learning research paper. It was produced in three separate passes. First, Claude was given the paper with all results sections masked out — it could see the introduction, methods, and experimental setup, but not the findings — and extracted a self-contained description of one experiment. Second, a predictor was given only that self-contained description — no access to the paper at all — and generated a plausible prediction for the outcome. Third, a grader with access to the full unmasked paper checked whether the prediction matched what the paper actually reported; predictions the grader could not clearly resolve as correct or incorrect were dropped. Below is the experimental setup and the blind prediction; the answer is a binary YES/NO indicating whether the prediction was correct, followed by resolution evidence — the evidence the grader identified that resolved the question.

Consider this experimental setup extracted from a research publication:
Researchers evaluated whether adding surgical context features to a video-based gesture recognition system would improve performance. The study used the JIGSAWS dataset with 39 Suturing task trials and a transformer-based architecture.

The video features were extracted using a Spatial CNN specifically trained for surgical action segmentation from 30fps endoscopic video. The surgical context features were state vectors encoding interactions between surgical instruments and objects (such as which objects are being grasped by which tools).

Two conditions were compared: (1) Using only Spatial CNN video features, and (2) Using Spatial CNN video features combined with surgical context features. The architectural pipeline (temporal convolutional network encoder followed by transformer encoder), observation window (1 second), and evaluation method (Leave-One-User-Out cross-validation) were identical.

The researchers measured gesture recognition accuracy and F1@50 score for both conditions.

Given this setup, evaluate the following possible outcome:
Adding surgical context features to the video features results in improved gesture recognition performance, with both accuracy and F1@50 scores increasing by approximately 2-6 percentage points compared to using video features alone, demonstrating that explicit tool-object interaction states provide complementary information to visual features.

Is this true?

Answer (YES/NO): NO